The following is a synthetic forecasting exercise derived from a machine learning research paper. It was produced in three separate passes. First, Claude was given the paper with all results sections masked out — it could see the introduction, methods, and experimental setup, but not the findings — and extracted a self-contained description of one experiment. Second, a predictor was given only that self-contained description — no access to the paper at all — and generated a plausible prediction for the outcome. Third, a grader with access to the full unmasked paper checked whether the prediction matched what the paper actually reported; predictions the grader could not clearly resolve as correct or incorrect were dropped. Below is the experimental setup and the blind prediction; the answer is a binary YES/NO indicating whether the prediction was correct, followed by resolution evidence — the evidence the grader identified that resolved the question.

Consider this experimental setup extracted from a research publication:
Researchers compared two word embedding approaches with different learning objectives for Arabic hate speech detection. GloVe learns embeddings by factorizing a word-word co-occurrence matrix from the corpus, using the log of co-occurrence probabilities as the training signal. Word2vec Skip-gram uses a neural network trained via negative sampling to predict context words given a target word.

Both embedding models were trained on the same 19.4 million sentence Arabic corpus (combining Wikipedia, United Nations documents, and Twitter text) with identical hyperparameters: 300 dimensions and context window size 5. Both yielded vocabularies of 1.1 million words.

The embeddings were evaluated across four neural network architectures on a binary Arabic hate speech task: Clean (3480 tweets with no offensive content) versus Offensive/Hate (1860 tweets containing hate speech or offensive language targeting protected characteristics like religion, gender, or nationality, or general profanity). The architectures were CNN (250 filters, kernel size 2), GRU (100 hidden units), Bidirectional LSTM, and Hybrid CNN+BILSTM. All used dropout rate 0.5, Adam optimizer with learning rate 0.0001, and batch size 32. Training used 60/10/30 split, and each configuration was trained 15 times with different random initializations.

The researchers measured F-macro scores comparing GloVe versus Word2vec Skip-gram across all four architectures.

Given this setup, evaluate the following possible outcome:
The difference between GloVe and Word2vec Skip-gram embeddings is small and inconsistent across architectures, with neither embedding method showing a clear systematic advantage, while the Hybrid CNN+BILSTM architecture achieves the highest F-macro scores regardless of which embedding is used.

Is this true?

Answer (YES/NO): NO